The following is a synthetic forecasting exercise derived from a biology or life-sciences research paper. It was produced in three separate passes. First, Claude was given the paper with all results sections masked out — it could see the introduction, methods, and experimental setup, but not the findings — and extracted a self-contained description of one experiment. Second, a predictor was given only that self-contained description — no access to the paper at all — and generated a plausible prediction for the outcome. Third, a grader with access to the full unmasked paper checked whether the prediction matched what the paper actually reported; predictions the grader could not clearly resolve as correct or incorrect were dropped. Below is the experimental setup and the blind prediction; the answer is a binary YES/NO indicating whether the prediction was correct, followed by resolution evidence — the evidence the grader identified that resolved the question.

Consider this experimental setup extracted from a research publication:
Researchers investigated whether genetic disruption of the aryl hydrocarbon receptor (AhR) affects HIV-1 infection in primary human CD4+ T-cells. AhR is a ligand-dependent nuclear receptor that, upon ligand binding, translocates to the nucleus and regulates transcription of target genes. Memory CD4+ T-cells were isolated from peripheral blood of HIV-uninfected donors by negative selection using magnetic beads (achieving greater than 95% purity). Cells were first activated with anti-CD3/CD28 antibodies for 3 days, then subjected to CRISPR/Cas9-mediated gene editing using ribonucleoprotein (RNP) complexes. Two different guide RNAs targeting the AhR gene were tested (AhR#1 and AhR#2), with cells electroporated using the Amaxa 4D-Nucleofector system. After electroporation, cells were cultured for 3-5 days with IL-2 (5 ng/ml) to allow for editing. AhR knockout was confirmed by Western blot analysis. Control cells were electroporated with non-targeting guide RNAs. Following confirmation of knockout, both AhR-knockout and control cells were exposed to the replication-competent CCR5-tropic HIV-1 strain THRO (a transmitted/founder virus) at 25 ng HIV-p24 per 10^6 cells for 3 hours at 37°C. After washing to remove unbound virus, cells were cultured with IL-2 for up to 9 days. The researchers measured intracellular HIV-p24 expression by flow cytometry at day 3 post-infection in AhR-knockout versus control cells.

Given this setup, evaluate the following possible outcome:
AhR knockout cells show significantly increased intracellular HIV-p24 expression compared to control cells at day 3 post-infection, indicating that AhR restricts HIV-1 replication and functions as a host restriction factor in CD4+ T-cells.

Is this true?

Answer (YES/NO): YES